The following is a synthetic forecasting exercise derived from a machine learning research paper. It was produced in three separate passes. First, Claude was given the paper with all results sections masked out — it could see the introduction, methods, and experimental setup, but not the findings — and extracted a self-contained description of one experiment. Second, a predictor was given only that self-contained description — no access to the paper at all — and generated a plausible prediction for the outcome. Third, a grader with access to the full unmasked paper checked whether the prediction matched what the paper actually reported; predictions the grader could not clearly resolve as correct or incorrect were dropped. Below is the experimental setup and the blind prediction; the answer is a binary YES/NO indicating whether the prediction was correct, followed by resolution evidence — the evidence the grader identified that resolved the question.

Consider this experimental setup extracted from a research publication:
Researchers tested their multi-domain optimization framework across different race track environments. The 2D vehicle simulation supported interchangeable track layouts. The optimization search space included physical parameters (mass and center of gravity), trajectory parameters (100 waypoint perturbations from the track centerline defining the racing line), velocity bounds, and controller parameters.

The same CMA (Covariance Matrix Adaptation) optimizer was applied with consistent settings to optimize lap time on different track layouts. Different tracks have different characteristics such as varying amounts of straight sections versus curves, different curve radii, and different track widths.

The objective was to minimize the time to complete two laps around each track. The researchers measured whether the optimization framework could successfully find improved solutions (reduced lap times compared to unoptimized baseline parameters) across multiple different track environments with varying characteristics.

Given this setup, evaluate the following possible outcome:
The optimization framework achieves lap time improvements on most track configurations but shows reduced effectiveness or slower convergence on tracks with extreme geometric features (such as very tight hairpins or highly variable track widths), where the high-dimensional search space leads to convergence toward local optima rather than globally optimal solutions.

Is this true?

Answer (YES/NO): NO